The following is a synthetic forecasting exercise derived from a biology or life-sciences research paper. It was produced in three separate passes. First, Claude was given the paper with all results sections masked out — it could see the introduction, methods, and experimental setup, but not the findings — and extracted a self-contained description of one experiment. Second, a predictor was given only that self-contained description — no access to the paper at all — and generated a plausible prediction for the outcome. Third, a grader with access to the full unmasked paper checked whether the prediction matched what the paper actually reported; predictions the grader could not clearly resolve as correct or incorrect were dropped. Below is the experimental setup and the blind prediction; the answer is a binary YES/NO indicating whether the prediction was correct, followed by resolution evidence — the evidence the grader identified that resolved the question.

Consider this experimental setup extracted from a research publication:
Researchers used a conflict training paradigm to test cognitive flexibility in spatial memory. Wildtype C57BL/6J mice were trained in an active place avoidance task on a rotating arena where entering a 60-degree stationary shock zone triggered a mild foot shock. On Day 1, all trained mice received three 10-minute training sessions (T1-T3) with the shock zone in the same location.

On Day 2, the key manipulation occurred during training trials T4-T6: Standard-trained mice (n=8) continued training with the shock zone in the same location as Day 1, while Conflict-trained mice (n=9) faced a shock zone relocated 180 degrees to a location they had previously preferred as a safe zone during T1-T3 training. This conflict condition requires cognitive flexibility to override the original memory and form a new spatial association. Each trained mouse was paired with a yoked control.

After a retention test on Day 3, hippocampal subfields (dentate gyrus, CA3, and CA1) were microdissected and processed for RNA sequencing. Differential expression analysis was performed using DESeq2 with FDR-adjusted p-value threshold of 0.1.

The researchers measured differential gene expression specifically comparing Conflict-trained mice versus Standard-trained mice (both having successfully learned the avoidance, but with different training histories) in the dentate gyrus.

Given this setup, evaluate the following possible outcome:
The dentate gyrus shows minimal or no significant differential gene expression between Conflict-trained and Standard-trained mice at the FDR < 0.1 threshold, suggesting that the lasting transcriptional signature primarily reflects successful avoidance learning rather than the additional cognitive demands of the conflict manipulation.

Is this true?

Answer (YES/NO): YES